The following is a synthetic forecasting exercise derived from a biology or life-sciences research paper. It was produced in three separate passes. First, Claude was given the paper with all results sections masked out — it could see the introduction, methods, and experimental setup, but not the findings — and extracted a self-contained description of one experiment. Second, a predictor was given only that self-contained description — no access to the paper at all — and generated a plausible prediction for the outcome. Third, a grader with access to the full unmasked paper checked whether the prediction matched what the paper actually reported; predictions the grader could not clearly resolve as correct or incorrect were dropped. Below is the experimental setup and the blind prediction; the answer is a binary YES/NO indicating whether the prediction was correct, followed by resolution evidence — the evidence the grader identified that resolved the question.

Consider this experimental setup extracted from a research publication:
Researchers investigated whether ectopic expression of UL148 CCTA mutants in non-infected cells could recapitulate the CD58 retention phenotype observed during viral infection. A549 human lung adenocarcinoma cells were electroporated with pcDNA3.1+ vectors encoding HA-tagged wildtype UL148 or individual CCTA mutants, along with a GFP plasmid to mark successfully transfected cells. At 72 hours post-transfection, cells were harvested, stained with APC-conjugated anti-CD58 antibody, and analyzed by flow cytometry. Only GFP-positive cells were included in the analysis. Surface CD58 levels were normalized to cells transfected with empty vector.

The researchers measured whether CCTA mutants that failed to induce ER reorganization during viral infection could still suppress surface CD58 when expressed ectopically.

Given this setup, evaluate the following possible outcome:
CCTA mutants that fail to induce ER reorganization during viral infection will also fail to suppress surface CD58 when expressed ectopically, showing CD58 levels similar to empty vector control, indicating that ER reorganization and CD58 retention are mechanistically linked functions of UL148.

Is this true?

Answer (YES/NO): NO